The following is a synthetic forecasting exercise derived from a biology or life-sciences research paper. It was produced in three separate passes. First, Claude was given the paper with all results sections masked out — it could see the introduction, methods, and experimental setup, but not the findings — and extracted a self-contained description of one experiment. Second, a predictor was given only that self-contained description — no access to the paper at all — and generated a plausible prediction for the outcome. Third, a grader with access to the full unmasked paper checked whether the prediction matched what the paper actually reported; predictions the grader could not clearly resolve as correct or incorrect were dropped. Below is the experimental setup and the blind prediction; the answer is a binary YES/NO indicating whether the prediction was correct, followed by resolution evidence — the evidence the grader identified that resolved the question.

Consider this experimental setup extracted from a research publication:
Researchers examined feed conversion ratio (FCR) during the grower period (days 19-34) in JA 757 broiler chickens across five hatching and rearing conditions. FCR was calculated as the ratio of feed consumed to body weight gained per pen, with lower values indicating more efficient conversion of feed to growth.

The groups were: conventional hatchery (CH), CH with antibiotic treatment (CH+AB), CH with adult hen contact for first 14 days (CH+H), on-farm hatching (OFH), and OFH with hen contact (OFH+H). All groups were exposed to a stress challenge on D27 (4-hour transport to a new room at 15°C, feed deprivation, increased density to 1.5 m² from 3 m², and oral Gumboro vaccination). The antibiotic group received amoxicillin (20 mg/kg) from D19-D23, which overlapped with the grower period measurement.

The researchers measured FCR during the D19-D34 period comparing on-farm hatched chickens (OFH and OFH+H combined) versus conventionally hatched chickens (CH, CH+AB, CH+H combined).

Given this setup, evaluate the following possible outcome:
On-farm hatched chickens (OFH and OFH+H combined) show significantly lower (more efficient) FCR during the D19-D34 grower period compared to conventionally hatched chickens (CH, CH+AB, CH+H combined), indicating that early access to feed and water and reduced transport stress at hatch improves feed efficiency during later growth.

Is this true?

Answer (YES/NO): NO